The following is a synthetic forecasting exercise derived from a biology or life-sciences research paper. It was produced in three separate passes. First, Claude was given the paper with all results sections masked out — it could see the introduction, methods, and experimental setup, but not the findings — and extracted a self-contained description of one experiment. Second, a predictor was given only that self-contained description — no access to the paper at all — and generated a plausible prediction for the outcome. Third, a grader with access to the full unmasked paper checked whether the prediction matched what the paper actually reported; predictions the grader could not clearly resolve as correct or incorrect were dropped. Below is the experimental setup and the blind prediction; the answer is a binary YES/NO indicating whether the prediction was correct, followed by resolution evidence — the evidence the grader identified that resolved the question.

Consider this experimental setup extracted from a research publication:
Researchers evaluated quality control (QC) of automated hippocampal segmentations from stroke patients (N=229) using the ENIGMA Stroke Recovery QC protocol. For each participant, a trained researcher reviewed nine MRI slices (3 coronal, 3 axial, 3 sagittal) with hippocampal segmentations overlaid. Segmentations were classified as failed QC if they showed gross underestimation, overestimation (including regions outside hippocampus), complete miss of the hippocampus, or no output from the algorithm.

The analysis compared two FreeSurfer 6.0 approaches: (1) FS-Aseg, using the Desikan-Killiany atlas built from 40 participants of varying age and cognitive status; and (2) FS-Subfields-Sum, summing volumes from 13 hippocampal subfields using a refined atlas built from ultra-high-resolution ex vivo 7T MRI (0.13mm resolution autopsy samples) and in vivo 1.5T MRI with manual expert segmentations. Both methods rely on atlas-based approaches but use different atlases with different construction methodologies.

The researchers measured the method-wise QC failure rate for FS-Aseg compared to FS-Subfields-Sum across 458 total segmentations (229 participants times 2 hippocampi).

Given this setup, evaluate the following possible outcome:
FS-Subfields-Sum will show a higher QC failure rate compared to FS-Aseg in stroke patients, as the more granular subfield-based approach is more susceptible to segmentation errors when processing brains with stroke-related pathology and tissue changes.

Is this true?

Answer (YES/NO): NO